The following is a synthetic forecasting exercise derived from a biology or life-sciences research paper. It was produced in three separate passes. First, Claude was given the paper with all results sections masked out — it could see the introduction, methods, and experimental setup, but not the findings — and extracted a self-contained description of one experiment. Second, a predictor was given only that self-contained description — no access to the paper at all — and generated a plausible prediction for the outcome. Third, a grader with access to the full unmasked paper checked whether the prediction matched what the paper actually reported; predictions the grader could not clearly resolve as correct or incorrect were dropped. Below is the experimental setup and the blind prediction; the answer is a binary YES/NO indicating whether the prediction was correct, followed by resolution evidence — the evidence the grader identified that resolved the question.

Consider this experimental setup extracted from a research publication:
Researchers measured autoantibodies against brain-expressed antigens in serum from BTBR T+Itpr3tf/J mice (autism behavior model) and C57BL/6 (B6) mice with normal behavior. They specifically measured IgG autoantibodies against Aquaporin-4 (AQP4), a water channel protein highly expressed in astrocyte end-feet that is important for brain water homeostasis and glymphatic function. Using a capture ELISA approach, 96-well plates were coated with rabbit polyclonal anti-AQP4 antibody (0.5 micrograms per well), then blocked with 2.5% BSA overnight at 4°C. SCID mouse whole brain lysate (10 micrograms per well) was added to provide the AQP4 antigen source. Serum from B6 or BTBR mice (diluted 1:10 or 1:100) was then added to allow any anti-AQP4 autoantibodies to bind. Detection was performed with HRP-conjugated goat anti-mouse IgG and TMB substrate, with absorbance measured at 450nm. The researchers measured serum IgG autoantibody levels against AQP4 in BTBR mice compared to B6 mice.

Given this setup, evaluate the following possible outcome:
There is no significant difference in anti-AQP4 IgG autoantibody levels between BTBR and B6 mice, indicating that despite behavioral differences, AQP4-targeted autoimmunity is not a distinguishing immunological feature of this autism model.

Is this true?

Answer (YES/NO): NO